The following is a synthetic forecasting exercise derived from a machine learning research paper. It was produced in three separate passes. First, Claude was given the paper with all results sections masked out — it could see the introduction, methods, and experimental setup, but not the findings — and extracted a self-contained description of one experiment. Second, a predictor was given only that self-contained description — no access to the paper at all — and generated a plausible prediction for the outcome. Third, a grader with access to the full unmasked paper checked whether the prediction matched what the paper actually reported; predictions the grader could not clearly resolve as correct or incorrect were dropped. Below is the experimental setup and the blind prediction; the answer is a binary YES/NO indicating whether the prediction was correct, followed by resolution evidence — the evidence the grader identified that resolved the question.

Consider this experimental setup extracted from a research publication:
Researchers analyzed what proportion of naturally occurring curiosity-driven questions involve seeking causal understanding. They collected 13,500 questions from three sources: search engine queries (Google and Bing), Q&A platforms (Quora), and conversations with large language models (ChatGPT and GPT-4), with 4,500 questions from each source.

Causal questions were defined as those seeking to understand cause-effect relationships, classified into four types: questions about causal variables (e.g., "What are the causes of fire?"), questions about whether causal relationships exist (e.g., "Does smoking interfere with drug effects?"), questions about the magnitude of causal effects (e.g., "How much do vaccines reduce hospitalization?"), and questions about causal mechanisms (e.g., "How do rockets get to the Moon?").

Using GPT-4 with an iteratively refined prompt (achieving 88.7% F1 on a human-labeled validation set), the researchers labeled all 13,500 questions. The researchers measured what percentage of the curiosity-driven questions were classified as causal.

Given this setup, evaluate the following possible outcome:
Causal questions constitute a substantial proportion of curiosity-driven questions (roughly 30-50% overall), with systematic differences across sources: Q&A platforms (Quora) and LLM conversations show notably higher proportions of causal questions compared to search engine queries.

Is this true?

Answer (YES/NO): YES